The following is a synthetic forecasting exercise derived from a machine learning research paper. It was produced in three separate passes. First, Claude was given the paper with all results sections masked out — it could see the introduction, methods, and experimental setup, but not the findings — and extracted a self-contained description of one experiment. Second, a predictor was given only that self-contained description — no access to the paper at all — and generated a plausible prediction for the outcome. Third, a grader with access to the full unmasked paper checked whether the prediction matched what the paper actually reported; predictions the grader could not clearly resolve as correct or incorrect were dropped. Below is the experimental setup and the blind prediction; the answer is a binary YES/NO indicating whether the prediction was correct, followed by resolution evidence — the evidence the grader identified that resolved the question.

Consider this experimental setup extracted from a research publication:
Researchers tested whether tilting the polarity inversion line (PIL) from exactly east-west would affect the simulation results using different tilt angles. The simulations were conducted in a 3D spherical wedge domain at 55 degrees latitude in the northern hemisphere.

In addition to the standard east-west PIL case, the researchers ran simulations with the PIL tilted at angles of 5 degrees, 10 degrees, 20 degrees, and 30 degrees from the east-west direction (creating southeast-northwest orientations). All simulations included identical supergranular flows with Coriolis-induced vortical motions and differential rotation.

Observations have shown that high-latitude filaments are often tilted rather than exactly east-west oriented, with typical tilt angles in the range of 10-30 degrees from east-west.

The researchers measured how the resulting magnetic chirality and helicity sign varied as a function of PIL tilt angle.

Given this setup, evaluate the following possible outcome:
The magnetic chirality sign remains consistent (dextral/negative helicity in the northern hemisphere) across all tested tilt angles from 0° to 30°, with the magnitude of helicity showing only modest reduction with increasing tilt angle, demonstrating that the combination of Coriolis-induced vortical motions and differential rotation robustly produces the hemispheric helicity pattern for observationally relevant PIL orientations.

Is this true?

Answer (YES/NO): NO